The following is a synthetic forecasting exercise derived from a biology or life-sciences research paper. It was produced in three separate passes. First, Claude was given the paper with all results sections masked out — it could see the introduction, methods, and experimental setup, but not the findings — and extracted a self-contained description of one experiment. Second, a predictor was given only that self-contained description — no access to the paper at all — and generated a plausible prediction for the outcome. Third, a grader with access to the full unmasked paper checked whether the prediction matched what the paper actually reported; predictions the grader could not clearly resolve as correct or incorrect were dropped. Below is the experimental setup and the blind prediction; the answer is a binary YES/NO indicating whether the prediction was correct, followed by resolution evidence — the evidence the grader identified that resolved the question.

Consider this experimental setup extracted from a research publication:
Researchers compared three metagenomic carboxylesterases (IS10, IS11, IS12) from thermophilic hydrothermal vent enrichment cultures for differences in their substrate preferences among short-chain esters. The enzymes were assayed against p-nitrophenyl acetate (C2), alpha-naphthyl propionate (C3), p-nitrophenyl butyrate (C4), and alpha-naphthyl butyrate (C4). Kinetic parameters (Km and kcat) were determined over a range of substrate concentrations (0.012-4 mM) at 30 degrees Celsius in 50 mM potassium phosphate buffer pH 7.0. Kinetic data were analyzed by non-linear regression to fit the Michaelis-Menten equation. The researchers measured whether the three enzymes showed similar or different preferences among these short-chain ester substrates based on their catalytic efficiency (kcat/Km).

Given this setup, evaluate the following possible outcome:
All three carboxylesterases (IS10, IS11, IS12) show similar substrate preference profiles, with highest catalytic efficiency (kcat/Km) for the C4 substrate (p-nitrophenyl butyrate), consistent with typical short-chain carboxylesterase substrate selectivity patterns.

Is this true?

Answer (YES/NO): NO